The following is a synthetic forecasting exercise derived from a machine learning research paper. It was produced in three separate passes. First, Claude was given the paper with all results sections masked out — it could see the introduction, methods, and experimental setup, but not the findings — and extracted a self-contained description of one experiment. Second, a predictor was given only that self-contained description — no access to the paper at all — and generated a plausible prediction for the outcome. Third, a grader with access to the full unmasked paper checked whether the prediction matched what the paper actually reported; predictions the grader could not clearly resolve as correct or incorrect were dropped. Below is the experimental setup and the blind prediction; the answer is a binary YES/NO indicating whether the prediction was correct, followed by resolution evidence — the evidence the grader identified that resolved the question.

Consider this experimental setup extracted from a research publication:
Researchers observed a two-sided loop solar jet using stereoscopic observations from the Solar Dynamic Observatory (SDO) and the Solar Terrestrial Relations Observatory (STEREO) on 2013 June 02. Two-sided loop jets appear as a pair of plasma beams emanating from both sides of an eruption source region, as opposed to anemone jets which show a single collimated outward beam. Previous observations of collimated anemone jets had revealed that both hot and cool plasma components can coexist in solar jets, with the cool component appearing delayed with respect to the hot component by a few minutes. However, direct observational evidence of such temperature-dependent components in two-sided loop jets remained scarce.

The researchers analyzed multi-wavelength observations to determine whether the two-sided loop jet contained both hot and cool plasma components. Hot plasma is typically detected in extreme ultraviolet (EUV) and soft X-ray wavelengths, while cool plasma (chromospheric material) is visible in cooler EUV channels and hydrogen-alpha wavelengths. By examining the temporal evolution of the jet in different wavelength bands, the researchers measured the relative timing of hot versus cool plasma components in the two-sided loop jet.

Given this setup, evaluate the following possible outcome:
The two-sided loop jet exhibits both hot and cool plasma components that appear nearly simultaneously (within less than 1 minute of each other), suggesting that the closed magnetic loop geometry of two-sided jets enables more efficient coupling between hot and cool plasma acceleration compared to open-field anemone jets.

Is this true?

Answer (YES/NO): NO